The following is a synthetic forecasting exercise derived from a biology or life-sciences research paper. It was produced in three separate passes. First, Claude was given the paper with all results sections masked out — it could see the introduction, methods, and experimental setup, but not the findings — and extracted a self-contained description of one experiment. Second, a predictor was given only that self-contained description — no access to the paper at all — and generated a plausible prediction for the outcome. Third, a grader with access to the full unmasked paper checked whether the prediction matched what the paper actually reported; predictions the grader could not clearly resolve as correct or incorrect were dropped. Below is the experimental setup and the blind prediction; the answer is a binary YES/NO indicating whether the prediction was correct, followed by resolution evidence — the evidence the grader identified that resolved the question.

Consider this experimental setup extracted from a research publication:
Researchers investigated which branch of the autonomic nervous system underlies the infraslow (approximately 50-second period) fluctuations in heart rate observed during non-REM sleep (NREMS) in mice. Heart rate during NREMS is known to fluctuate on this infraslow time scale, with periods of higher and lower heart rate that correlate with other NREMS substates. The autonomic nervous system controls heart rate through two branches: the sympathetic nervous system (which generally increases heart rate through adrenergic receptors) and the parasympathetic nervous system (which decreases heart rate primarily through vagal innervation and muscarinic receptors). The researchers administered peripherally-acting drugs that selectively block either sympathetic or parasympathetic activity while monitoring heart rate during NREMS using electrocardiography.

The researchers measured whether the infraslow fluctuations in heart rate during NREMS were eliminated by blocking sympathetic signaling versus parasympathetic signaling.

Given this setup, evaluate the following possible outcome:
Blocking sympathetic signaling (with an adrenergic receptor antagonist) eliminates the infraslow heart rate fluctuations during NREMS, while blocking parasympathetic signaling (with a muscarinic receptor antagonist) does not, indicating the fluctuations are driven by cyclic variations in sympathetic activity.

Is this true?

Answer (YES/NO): NO